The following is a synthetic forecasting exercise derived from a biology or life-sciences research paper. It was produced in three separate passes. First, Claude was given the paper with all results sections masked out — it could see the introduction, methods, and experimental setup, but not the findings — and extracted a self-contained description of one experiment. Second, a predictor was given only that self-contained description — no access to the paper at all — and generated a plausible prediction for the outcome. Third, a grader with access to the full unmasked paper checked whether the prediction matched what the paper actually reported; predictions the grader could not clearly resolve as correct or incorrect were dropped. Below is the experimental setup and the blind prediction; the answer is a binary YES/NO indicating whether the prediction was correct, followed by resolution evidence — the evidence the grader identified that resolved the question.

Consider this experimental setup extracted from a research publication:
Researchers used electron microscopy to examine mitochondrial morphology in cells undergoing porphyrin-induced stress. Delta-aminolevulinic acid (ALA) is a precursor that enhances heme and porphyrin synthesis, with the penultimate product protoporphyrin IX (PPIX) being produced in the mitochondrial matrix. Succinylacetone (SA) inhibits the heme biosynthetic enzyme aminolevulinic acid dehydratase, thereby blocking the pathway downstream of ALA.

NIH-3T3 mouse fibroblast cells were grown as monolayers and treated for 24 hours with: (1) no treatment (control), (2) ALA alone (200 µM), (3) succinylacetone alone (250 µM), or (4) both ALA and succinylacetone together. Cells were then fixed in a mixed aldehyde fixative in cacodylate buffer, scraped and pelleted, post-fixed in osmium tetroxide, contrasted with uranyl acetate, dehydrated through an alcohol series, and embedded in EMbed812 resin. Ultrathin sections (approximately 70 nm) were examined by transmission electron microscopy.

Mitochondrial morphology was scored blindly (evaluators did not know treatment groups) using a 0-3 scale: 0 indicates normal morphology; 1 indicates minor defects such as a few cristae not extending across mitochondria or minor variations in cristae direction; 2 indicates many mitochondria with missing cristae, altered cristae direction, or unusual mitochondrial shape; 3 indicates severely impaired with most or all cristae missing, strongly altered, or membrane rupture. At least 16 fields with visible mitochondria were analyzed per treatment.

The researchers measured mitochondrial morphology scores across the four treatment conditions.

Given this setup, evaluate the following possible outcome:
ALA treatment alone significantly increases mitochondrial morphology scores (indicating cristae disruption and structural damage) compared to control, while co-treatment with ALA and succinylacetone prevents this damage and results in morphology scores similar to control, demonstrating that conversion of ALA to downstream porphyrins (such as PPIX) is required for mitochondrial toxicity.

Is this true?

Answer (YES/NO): YES